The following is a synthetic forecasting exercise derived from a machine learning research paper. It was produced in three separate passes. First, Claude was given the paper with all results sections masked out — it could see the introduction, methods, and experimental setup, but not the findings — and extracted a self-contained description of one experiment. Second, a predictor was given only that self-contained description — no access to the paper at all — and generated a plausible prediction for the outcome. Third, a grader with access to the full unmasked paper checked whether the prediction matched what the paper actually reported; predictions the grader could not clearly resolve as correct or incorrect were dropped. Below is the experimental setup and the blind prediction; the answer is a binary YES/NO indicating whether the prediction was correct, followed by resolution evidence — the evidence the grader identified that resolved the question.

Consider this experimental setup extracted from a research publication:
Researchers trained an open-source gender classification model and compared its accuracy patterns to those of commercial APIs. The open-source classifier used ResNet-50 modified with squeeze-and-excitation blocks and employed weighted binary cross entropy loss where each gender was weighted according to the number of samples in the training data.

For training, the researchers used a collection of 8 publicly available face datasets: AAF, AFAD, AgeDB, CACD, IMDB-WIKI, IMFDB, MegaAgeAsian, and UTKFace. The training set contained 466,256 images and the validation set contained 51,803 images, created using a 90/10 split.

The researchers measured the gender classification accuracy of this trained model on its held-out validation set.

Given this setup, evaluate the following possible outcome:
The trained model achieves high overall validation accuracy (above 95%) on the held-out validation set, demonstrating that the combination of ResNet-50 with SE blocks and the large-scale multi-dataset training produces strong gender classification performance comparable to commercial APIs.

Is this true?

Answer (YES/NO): YES